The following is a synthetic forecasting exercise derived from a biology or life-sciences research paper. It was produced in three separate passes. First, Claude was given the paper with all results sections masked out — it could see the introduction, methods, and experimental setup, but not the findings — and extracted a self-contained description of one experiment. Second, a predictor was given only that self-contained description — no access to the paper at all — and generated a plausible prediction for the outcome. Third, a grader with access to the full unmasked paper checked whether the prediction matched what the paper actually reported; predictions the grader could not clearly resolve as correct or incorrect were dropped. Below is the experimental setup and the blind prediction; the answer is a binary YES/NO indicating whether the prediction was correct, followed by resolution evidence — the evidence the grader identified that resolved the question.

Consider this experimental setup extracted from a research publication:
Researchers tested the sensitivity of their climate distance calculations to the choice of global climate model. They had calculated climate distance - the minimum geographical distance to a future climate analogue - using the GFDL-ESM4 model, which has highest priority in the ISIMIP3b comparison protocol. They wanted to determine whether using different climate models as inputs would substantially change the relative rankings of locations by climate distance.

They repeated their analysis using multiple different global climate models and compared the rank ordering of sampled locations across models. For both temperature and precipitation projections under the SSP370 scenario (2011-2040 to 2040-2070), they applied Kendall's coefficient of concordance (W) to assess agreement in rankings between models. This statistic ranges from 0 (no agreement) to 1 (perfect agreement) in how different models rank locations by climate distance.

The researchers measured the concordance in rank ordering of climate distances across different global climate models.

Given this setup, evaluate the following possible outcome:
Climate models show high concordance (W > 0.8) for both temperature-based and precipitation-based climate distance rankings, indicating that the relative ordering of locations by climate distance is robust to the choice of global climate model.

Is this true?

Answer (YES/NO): YES